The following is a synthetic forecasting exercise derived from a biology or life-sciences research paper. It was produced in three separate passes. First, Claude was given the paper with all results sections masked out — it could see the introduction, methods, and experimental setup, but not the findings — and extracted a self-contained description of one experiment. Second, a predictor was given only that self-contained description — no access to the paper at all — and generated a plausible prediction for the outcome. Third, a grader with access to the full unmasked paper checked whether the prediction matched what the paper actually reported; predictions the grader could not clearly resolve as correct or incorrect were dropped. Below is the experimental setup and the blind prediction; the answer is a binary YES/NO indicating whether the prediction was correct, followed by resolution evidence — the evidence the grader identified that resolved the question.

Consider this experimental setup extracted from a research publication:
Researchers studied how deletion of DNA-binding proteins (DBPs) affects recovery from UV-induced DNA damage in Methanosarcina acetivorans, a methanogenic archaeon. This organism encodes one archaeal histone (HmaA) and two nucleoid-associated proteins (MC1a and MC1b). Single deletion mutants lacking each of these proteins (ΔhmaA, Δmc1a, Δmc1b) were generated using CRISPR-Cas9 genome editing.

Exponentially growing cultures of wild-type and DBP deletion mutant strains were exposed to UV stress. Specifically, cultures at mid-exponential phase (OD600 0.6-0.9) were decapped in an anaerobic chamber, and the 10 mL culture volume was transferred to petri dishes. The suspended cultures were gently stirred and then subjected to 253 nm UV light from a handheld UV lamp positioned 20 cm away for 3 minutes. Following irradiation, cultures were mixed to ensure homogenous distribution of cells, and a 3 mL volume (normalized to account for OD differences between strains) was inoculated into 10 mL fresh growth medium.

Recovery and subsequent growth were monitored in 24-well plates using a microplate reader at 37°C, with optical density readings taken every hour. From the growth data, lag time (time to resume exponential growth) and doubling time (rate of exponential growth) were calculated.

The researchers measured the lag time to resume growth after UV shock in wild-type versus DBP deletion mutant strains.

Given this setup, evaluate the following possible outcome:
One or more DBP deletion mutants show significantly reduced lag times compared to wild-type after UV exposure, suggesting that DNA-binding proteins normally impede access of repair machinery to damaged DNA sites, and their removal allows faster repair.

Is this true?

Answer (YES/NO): YES